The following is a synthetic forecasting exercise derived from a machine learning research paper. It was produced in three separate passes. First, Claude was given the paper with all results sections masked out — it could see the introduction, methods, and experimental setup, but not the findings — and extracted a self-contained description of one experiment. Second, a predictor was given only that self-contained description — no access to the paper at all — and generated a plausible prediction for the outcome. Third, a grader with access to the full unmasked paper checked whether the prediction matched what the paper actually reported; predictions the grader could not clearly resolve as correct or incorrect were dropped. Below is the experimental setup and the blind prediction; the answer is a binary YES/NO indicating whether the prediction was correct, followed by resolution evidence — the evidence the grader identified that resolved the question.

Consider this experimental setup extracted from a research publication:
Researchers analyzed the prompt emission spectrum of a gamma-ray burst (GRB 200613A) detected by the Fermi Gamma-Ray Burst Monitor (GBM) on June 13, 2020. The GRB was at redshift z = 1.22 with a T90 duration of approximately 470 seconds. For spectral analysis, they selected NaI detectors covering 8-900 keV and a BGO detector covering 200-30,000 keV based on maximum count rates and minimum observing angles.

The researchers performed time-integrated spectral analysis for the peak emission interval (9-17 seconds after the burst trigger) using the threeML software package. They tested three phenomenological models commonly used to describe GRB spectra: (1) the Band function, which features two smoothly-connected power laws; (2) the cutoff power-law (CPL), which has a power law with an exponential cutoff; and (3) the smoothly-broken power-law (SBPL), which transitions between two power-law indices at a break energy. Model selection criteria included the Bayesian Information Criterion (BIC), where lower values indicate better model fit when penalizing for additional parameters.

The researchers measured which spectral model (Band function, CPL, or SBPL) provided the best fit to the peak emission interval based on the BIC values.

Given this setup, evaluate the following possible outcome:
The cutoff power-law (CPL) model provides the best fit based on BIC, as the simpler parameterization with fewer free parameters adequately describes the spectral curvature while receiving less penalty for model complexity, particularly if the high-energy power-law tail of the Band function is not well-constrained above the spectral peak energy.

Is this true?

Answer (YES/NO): NO